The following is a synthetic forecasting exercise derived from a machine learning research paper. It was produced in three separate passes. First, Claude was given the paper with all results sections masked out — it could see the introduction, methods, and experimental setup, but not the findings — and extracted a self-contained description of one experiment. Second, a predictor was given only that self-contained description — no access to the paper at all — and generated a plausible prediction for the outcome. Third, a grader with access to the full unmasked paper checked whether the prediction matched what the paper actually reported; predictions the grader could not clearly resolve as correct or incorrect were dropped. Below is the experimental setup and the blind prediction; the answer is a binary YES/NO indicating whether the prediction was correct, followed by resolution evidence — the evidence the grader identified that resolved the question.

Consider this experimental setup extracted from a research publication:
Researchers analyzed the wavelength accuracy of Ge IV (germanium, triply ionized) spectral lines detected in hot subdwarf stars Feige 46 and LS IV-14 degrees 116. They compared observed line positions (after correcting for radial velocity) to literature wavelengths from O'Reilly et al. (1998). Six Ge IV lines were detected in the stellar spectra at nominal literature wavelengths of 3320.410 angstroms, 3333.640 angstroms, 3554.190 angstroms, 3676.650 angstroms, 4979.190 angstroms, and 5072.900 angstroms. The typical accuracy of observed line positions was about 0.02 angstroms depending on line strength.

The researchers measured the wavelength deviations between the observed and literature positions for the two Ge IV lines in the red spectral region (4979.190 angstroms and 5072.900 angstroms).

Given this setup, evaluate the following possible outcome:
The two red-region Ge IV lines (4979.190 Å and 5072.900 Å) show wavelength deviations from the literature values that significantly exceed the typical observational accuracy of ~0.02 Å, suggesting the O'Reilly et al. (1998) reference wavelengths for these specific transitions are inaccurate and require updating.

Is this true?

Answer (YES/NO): YES